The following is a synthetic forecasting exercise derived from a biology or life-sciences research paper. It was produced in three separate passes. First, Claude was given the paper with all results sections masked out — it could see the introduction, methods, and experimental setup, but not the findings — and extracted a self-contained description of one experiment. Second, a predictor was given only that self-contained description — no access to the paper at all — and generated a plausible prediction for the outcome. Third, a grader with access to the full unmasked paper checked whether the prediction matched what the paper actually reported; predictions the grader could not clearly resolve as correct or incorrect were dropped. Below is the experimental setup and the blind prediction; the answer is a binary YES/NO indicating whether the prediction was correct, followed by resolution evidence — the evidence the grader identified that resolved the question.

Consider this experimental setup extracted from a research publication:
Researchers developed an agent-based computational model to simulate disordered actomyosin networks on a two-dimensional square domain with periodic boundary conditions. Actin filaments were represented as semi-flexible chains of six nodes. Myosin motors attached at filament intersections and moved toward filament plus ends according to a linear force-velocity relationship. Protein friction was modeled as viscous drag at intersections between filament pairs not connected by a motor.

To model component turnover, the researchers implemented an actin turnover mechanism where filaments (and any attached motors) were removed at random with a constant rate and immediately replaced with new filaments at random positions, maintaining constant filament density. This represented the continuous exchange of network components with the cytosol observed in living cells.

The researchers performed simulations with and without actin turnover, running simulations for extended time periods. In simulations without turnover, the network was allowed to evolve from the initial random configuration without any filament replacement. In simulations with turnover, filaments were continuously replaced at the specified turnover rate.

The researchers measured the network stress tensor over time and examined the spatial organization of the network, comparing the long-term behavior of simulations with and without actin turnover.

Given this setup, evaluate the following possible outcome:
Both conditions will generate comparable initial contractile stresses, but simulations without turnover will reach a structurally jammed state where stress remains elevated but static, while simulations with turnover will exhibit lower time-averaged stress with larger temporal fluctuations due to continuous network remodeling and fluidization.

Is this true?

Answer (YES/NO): NO